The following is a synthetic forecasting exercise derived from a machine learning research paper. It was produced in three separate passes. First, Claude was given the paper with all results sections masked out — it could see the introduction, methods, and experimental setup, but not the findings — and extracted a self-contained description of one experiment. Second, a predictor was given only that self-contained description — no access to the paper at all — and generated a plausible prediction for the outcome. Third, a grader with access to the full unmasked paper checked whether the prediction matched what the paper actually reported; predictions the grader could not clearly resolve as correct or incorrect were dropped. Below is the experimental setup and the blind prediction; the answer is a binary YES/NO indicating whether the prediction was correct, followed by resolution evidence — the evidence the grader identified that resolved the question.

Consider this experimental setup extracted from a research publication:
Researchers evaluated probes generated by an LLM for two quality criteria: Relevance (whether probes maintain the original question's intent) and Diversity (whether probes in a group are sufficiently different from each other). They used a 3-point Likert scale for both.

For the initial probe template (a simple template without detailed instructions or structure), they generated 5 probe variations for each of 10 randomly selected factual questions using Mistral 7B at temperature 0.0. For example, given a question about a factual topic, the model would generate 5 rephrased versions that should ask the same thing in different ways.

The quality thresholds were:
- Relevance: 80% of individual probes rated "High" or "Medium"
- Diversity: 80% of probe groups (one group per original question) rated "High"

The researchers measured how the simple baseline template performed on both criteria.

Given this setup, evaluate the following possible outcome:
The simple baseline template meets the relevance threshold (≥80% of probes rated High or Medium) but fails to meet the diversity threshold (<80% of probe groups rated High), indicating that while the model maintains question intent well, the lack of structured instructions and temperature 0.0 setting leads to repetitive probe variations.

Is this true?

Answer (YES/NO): NO